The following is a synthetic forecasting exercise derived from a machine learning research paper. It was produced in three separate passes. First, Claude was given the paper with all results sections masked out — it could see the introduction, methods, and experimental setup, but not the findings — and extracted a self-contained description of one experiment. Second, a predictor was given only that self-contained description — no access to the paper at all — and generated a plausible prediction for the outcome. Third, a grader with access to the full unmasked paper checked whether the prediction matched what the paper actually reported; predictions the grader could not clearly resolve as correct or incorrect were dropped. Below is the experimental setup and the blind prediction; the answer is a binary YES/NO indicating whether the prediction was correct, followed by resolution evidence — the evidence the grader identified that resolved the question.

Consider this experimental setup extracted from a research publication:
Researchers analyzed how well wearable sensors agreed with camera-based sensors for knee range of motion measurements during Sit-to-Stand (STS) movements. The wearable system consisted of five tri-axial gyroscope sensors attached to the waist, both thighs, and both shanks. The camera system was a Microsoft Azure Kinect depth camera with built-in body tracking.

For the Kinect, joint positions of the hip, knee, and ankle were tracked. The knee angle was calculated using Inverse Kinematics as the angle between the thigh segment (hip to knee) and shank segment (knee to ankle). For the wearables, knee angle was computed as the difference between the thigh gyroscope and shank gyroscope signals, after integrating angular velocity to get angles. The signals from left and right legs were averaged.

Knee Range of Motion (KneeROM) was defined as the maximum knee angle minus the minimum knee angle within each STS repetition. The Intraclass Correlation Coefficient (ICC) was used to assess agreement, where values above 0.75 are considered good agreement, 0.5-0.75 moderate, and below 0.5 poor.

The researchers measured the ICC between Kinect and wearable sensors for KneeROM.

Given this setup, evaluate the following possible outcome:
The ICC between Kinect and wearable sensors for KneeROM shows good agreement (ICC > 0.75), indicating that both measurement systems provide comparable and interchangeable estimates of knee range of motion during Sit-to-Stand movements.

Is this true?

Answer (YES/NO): NO